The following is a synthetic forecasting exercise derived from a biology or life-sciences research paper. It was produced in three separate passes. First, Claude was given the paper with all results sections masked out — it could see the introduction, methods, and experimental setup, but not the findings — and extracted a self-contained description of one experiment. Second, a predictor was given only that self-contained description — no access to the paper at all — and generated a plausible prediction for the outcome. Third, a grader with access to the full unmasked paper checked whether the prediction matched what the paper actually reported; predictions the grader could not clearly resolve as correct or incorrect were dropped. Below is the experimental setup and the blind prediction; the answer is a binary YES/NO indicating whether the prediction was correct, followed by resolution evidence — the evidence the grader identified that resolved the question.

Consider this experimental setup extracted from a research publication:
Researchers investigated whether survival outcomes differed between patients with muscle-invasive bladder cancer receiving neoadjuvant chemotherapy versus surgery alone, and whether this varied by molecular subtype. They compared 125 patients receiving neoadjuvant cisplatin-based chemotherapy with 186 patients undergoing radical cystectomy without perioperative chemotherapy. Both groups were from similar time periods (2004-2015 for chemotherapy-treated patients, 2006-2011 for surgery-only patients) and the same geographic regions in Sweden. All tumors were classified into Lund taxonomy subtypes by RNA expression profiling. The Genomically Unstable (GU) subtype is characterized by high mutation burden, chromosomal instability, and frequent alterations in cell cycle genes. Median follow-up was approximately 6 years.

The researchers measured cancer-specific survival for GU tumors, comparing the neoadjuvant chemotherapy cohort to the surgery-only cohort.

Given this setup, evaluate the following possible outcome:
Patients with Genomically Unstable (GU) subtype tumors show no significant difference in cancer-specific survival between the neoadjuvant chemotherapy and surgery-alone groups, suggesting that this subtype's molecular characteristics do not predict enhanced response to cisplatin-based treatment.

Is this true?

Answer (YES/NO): NO